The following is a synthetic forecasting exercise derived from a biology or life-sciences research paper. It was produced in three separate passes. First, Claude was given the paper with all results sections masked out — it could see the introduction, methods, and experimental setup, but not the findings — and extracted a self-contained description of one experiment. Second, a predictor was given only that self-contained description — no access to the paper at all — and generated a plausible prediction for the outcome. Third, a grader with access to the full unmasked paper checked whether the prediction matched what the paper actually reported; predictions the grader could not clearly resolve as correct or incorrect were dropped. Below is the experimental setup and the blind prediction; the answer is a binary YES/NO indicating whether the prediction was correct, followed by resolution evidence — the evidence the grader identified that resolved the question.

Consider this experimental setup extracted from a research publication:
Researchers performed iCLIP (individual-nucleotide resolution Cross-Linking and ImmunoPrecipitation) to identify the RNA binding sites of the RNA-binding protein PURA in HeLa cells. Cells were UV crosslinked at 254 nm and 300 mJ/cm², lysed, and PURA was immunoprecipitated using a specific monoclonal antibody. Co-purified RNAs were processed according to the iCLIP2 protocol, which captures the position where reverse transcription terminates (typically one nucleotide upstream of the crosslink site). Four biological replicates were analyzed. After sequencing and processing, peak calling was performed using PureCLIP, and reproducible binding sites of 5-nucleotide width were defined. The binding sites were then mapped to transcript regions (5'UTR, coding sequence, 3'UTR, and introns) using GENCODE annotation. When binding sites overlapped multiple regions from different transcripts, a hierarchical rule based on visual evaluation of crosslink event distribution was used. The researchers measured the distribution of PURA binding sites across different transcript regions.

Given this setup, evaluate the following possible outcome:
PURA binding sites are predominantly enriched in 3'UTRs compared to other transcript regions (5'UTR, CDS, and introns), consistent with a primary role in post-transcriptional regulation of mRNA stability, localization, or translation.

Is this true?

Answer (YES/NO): NO